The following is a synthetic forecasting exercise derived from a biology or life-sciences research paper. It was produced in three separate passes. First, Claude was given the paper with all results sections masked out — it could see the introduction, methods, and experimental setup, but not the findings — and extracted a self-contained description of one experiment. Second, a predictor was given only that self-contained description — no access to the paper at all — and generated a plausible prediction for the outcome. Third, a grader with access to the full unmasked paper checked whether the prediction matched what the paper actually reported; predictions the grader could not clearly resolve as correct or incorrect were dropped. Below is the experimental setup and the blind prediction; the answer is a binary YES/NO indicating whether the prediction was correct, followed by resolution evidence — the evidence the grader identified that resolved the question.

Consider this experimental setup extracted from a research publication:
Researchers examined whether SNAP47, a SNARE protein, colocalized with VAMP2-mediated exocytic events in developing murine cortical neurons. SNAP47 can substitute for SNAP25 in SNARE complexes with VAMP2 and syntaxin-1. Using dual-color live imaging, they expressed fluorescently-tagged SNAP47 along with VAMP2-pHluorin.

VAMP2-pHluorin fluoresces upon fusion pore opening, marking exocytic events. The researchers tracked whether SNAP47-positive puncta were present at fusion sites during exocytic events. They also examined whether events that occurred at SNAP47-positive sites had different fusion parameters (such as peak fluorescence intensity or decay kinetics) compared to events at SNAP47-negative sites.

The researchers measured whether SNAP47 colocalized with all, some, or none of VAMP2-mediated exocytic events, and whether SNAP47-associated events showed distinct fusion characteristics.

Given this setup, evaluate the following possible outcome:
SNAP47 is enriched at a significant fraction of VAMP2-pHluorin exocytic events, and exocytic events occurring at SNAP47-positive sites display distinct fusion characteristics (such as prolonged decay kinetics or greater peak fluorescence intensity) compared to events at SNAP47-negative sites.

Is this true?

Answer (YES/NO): NO